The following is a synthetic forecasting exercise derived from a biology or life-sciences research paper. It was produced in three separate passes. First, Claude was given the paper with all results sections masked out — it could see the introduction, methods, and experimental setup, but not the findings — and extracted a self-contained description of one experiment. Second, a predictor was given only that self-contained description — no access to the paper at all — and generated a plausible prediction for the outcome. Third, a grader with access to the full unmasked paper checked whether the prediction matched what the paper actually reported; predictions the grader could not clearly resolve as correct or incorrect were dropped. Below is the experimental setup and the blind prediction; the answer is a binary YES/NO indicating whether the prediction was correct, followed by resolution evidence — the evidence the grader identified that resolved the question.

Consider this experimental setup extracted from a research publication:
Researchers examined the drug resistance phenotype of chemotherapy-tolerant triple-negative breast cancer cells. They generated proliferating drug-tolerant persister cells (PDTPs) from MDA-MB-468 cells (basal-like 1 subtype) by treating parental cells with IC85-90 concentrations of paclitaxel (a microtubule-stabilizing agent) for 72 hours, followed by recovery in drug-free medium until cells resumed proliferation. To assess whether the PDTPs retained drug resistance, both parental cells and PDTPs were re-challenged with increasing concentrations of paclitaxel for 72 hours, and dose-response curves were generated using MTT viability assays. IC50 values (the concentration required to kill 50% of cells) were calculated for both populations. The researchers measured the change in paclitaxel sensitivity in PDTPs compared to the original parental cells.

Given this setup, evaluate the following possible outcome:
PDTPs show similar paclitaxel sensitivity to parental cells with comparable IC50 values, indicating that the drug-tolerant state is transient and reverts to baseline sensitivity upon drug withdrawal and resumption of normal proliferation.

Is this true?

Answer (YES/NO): NO